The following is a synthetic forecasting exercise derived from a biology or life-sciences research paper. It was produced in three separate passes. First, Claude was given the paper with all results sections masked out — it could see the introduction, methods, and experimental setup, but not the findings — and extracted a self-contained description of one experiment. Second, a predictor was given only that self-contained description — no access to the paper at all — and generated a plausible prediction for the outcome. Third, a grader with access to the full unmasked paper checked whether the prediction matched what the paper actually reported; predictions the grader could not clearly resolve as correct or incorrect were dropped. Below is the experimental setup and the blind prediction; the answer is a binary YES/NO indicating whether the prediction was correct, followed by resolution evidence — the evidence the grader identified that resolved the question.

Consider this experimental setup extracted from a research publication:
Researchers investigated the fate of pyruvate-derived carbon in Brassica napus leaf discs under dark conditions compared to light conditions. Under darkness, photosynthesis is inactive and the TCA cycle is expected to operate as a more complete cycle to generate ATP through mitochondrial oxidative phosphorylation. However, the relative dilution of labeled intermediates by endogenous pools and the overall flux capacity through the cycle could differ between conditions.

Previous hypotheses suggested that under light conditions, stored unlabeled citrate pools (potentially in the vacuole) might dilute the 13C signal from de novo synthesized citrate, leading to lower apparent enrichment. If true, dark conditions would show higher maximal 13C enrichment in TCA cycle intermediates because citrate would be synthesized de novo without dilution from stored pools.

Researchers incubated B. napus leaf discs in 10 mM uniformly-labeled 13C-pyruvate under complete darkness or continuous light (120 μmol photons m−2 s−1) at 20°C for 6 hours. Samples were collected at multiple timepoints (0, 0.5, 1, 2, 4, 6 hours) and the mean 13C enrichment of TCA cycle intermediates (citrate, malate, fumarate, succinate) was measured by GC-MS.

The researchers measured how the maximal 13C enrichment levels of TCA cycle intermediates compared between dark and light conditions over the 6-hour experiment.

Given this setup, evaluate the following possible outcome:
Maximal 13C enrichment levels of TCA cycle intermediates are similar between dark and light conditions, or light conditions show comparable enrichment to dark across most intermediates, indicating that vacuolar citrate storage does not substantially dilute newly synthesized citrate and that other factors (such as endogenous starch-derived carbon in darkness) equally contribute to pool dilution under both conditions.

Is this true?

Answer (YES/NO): YES